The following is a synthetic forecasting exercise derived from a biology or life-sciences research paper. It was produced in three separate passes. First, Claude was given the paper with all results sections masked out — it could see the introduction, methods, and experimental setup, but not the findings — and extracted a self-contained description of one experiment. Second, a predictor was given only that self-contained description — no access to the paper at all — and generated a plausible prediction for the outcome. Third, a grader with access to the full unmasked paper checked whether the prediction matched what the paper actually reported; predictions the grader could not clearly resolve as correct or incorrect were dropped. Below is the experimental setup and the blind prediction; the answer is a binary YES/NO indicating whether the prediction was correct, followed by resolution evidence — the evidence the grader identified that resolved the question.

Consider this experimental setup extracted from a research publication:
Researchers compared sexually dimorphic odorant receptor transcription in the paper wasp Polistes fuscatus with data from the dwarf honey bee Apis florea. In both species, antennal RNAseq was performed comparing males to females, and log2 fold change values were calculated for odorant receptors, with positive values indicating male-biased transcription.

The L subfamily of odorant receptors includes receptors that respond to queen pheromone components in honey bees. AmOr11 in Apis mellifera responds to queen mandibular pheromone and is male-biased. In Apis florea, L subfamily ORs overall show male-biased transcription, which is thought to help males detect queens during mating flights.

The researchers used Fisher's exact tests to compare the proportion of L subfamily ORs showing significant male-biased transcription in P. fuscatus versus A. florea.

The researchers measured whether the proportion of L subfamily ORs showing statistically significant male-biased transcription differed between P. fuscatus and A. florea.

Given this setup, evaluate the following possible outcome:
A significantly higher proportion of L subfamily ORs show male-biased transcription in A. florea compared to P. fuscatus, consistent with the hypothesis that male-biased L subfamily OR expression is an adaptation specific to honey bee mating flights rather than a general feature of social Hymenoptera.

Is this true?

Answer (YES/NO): NO